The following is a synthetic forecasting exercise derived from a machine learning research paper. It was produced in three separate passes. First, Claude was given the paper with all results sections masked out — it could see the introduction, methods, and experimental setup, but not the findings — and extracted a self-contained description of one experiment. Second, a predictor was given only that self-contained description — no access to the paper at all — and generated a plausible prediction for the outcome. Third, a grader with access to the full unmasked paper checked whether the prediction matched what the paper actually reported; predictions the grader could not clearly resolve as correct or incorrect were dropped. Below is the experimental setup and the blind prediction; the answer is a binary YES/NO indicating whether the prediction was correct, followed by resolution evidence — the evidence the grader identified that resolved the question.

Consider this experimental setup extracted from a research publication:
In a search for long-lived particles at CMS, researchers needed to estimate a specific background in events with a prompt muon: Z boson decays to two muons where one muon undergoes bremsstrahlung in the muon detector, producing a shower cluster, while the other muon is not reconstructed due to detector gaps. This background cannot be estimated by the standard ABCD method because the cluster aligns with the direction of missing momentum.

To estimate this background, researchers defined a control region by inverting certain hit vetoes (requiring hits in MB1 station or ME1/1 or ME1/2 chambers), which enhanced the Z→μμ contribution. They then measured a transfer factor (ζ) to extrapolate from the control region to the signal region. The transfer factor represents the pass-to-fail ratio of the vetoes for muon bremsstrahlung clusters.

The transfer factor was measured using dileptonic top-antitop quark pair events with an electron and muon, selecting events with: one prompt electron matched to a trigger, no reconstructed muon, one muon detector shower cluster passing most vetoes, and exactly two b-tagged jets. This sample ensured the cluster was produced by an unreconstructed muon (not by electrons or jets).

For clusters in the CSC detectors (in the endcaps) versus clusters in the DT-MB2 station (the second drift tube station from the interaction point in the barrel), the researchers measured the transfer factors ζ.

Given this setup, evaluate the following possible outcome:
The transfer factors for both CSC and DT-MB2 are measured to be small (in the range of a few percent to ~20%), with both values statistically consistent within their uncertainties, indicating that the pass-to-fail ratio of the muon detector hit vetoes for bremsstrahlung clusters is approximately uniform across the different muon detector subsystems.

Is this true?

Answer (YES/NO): NO